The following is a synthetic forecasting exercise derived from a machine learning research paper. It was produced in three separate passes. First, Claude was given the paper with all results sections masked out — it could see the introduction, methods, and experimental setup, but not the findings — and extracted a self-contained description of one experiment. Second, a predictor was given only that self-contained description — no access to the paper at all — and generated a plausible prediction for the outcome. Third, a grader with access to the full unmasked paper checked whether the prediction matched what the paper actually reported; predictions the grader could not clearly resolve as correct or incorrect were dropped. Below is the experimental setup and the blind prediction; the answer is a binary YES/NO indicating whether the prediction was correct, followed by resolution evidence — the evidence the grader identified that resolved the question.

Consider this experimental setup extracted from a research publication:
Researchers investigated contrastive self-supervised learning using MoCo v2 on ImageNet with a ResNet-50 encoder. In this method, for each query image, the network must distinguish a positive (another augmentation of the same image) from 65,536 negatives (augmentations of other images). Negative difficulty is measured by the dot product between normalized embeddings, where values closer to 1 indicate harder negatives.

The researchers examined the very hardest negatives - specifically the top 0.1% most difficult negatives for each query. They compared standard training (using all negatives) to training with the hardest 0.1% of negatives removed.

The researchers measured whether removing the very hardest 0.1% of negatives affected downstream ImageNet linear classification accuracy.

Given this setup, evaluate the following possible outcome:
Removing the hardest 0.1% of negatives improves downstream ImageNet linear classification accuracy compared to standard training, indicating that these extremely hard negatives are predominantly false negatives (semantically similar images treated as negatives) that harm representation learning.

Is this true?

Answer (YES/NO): YES